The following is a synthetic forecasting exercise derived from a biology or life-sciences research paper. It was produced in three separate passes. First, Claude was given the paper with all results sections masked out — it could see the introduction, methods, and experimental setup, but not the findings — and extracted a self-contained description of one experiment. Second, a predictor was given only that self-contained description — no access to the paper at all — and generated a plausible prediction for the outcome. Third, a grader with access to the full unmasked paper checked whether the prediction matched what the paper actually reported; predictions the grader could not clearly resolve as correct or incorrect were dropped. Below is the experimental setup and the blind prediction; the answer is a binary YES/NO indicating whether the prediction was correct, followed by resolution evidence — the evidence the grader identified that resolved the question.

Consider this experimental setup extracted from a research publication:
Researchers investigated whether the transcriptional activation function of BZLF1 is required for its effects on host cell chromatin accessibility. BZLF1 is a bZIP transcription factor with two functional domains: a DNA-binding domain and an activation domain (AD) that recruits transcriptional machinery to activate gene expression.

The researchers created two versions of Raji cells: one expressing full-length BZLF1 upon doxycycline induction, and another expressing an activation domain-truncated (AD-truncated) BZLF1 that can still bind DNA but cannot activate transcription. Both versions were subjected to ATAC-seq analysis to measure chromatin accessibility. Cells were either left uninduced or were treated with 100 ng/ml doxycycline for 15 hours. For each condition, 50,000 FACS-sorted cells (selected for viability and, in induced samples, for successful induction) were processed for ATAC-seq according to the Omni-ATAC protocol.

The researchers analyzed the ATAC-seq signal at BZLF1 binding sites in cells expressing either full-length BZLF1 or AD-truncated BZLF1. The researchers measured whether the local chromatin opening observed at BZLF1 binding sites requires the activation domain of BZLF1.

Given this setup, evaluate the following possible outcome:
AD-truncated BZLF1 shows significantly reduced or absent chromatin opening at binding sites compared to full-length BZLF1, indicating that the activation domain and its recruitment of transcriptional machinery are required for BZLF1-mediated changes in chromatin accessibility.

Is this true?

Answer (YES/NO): YES